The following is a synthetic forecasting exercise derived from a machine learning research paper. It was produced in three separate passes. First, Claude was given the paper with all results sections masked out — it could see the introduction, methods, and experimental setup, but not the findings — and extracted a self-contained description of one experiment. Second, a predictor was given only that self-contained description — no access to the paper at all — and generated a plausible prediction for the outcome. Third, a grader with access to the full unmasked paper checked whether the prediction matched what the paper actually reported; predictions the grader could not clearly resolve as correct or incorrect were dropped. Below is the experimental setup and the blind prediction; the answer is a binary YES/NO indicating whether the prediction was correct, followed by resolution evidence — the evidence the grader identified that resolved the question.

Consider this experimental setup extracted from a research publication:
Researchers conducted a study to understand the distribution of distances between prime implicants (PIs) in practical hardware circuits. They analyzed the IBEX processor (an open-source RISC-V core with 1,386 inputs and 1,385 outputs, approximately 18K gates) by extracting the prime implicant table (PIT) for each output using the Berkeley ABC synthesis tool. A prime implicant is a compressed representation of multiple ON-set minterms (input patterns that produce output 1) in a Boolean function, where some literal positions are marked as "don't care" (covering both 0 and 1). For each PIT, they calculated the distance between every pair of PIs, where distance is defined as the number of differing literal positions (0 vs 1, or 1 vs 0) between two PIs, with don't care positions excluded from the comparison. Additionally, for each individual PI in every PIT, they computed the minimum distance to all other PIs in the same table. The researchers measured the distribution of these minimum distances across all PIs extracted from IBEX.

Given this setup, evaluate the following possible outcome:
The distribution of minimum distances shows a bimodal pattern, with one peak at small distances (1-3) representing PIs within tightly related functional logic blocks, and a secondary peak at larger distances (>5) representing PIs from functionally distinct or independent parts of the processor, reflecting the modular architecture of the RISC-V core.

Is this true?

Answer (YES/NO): NO